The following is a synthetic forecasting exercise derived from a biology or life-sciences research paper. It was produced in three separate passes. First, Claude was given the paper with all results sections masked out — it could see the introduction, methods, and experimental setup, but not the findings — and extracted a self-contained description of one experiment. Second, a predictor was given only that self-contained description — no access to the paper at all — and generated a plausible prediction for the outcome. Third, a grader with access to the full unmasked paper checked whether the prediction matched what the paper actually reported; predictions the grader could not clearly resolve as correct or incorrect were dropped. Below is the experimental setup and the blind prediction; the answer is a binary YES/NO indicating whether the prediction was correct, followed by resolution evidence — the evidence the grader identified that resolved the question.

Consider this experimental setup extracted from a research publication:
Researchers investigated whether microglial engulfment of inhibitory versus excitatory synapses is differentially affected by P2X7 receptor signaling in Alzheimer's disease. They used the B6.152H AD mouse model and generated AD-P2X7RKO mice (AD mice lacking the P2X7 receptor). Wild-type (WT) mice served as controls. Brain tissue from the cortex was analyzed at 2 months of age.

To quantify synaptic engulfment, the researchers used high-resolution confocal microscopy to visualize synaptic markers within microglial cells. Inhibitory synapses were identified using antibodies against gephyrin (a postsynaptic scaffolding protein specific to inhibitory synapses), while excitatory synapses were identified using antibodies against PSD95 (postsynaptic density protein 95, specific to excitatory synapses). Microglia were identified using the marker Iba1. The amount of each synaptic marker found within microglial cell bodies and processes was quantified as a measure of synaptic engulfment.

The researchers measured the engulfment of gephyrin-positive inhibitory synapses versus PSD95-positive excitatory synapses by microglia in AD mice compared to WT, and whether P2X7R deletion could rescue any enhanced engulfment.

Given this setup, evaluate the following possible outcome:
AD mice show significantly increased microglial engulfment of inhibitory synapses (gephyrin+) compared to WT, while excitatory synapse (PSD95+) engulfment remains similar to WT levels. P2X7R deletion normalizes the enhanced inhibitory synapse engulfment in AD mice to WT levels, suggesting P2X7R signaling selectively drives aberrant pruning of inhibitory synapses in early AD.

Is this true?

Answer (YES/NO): NO